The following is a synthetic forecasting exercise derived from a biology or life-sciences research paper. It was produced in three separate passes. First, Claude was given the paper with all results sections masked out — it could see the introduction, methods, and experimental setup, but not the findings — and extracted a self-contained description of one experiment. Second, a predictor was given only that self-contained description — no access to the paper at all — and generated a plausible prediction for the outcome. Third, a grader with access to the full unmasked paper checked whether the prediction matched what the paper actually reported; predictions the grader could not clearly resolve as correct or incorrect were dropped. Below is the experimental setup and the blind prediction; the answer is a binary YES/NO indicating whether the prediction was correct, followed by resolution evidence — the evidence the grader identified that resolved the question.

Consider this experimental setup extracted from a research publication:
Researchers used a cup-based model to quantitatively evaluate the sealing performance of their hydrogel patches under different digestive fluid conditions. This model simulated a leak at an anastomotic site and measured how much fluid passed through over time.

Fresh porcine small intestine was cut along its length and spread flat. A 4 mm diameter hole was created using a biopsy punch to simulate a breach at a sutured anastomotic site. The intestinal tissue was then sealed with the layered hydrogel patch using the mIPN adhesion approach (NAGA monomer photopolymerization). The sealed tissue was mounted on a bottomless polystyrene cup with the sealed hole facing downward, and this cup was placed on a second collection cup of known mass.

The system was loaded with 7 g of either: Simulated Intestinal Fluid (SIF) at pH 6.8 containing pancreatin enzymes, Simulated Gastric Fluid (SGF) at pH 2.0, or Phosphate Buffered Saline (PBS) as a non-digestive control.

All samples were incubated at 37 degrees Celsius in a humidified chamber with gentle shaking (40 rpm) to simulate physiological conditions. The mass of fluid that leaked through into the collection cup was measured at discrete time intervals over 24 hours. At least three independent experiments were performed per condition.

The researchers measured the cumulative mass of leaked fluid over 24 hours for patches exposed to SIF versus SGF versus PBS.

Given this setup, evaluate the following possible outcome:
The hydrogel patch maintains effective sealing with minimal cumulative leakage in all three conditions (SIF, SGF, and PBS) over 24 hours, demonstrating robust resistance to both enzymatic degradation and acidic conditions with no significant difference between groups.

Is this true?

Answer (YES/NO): YES